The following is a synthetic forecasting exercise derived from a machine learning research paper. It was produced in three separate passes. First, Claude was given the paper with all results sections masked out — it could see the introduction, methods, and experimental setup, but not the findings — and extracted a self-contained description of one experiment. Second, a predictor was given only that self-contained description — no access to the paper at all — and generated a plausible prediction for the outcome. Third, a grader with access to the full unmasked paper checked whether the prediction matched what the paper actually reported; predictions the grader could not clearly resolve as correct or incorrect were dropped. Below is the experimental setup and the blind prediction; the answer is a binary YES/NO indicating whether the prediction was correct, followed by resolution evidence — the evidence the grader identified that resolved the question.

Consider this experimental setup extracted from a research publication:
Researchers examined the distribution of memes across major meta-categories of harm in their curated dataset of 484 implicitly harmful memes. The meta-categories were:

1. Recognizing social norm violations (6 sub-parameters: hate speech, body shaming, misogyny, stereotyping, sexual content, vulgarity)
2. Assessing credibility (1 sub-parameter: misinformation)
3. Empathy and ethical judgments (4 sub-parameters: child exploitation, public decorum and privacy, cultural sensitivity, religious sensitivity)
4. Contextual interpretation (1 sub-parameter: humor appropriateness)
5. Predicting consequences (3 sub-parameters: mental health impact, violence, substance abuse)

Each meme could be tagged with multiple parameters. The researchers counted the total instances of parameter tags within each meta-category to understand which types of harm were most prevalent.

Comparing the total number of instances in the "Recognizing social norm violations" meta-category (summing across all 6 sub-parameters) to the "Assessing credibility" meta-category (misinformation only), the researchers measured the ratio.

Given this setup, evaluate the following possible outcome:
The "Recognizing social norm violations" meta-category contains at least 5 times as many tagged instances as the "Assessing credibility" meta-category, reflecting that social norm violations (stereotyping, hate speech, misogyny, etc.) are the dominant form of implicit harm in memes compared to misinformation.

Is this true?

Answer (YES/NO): YES